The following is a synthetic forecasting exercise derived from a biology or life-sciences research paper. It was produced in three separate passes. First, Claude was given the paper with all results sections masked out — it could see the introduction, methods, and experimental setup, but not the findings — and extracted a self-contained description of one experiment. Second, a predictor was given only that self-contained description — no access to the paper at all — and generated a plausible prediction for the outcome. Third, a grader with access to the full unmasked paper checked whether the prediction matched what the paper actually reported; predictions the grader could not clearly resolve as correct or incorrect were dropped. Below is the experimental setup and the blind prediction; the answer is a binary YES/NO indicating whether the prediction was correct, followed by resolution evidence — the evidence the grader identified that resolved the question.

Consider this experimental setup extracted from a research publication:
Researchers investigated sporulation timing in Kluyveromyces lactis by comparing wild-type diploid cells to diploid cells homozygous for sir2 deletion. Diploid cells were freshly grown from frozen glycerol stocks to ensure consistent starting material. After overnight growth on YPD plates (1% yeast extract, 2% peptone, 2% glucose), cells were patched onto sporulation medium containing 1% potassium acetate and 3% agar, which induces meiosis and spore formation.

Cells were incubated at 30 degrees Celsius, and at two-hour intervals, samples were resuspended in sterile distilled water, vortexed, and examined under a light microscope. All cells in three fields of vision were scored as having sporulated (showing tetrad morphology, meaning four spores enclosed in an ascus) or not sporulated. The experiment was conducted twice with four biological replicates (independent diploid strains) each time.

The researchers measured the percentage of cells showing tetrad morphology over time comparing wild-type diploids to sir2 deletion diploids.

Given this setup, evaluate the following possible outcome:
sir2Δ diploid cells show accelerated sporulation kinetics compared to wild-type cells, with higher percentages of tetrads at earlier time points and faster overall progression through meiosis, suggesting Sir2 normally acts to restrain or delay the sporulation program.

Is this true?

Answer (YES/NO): YES